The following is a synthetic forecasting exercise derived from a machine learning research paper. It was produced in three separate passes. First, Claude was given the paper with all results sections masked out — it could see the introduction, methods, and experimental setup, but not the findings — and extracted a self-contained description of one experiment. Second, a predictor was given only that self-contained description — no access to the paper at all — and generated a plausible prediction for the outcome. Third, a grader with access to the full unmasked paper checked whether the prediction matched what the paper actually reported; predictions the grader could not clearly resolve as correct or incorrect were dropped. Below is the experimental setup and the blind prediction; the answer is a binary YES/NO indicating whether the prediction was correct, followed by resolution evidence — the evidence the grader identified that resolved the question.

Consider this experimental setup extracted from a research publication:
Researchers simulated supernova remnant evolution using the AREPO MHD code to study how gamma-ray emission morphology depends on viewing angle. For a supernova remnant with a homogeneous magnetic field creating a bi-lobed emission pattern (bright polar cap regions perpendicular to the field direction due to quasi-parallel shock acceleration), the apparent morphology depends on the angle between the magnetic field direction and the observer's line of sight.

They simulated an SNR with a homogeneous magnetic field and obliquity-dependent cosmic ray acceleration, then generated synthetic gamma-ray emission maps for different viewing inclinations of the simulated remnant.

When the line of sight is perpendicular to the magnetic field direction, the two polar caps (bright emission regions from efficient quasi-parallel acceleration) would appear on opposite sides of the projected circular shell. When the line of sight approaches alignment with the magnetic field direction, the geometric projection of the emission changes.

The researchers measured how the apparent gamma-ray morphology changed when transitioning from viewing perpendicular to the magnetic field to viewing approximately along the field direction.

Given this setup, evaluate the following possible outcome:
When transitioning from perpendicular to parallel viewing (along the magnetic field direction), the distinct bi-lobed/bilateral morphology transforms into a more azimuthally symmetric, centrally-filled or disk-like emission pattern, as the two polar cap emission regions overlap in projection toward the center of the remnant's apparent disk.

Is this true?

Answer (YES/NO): YES